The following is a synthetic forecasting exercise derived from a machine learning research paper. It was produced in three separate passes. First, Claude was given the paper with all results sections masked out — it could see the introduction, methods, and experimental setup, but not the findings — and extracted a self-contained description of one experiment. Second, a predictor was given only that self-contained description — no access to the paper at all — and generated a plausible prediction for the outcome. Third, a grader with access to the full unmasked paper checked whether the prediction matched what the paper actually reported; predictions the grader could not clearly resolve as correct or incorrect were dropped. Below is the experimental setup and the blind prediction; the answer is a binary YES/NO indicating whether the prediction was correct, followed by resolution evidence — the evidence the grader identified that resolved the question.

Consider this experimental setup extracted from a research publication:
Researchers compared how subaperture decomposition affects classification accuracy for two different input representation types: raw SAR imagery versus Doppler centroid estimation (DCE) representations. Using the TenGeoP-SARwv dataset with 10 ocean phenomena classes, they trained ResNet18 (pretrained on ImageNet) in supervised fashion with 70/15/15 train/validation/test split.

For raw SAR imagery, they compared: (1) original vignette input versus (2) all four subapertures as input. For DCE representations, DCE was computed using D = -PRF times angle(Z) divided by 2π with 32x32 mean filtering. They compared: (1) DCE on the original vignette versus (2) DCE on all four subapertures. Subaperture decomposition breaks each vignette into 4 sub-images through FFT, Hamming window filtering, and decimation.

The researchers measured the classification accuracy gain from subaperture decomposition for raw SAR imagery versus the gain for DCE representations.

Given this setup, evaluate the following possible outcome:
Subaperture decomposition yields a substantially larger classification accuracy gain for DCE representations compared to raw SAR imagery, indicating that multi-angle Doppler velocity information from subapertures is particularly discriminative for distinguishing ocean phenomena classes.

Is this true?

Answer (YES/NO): YES